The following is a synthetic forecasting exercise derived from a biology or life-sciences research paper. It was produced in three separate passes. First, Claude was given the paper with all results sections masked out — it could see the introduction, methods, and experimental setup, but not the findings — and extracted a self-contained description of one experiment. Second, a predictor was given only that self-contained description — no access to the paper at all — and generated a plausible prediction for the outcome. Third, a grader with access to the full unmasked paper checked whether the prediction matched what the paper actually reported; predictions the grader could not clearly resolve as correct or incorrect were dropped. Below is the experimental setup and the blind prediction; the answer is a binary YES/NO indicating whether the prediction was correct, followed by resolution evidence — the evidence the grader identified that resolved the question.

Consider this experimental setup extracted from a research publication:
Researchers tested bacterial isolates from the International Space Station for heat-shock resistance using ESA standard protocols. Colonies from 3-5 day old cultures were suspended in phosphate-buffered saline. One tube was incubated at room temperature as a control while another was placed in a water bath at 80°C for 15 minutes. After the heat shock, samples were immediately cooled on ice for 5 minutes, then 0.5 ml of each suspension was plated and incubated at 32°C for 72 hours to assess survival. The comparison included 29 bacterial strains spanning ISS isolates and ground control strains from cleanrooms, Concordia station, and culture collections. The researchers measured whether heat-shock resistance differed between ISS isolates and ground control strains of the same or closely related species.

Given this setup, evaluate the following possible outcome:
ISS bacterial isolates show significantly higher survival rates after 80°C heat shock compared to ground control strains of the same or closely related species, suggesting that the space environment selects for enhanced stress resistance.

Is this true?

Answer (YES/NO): NO